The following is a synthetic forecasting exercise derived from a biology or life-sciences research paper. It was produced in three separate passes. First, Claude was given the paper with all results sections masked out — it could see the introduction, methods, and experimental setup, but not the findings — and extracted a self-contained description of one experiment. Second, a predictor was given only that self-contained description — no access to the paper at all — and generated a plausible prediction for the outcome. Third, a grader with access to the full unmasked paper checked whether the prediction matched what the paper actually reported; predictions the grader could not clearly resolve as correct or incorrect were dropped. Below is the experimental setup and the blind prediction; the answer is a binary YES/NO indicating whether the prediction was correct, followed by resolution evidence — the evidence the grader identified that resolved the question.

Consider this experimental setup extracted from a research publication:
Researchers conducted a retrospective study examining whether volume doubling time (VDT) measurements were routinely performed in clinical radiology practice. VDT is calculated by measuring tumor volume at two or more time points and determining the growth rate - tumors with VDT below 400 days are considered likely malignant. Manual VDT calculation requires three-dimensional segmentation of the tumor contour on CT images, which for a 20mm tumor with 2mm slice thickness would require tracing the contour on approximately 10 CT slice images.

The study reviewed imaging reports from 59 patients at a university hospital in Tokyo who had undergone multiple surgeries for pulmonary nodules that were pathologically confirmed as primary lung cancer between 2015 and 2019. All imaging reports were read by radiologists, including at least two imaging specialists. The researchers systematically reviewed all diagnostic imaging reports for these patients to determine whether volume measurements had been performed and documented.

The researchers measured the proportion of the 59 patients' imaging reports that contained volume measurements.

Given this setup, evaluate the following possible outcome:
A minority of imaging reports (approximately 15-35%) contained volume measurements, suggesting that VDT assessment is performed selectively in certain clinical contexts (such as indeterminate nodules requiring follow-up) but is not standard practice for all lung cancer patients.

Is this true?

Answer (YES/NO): NO